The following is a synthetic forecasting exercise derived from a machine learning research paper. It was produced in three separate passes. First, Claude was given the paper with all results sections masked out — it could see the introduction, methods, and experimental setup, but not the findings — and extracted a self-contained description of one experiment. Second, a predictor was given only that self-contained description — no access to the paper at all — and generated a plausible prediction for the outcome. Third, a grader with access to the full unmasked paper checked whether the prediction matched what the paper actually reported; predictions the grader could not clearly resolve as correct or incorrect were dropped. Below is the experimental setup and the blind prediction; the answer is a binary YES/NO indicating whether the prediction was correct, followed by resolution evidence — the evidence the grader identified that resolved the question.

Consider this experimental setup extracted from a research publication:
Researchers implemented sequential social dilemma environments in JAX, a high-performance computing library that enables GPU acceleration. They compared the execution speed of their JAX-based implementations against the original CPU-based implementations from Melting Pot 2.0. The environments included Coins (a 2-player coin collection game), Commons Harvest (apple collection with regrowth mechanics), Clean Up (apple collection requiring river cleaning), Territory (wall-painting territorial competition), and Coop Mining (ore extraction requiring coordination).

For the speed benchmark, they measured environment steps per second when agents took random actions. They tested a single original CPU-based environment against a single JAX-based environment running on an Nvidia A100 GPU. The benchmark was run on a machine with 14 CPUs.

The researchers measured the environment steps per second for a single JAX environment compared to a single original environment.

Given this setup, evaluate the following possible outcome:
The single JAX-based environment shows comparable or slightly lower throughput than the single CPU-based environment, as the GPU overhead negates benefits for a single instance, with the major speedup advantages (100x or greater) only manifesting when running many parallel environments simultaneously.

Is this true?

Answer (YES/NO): NO